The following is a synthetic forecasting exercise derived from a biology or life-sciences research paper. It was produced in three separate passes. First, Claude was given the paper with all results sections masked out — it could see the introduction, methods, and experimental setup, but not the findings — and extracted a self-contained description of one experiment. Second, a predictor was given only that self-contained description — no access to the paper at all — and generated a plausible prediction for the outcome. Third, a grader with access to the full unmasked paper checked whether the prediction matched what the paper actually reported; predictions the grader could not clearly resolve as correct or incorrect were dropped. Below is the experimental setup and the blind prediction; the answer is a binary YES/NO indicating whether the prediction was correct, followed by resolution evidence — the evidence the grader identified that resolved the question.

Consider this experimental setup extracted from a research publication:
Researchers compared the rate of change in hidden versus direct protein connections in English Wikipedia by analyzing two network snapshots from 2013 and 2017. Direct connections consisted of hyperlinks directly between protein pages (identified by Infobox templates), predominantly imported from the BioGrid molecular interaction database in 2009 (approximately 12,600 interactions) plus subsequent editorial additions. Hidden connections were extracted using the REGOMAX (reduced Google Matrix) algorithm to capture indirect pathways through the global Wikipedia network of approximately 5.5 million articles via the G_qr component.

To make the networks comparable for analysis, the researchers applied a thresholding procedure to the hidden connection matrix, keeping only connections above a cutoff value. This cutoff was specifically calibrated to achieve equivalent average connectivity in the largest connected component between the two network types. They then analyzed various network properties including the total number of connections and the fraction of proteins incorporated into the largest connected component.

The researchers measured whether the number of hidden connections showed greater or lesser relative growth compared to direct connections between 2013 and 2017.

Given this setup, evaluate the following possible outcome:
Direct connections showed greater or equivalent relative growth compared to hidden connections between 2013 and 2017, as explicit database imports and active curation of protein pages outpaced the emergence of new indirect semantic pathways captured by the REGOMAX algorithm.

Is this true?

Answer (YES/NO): NO